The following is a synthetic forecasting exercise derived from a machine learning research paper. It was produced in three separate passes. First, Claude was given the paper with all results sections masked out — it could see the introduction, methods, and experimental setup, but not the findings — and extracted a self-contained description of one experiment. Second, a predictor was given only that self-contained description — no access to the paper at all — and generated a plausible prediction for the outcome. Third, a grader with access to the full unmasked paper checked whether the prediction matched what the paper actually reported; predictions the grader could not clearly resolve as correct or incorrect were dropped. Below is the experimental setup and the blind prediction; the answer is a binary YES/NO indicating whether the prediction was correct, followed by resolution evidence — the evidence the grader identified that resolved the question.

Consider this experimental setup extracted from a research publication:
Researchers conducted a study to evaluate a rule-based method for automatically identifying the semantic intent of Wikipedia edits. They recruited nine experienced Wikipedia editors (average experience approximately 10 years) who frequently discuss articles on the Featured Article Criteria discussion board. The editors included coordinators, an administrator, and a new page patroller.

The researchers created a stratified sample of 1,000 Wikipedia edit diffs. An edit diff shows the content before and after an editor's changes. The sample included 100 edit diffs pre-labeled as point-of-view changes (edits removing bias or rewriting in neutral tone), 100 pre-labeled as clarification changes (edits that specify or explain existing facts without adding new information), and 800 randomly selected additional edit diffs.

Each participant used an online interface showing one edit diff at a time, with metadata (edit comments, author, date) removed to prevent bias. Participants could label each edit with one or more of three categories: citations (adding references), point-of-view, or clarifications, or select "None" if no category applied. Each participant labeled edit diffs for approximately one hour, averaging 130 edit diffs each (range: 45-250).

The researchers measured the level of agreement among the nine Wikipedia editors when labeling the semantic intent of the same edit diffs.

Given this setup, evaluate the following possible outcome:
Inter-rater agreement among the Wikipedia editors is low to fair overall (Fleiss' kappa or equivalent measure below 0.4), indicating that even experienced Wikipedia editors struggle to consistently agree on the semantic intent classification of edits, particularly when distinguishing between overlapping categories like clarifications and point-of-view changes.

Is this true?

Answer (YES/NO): NO